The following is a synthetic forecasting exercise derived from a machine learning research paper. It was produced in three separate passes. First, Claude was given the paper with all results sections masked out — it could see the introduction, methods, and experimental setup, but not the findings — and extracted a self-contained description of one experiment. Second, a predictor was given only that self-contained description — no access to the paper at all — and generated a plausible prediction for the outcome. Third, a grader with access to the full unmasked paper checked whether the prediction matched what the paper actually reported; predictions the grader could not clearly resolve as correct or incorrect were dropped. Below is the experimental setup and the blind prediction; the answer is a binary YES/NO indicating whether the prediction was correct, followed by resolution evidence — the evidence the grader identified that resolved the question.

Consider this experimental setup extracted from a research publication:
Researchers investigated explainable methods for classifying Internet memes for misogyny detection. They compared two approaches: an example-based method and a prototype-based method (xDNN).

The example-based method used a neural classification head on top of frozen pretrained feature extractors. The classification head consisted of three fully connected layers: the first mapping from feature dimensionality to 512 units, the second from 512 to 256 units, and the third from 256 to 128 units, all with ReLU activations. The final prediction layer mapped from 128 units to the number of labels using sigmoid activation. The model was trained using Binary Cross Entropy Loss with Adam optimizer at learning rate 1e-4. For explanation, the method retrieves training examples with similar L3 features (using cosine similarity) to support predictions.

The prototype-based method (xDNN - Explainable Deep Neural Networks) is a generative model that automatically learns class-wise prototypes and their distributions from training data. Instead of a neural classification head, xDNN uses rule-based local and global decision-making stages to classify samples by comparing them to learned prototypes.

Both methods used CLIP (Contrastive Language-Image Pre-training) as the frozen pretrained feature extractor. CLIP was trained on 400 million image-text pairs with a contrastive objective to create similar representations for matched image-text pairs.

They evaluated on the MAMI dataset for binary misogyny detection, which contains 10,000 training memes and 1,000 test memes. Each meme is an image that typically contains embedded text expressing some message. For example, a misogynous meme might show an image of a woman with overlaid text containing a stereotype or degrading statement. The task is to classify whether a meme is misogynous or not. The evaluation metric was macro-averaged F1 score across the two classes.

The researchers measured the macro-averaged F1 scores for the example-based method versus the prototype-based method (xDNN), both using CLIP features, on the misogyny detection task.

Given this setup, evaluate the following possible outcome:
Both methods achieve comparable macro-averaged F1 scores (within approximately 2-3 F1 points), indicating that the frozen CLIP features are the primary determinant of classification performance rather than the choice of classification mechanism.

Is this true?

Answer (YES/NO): NO